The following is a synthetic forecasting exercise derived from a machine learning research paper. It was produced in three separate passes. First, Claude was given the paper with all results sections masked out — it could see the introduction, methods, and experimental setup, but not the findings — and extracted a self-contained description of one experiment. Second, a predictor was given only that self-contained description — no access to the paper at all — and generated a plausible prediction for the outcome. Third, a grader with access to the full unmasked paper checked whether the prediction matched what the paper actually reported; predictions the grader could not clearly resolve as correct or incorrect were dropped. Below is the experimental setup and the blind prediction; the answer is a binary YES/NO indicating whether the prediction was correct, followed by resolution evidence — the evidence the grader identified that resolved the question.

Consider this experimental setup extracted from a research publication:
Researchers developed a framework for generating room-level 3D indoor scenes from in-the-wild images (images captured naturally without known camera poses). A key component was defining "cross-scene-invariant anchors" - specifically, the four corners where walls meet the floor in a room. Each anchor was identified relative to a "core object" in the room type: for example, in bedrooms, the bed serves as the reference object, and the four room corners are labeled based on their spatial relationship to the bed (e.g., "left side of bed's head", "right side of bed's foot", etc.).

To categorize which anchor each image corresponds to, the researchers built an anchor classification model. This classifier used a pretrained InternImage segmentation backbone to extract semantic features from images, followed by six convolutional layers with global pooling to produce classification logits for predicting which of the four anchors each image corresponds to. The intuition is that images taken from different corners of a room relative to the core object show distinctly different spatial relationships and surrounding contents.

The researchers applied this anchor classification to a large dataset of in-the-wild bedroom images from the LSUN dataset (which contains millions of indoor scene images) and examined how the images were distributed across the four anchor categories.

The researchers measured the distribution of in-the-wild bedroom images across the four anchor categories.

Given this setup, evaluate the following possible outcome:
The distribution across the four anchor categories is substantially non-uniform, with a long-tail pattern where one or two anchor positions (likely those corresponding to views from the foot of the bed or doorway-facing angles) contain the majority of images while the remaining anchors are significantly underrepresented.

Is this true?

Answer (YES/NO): YES